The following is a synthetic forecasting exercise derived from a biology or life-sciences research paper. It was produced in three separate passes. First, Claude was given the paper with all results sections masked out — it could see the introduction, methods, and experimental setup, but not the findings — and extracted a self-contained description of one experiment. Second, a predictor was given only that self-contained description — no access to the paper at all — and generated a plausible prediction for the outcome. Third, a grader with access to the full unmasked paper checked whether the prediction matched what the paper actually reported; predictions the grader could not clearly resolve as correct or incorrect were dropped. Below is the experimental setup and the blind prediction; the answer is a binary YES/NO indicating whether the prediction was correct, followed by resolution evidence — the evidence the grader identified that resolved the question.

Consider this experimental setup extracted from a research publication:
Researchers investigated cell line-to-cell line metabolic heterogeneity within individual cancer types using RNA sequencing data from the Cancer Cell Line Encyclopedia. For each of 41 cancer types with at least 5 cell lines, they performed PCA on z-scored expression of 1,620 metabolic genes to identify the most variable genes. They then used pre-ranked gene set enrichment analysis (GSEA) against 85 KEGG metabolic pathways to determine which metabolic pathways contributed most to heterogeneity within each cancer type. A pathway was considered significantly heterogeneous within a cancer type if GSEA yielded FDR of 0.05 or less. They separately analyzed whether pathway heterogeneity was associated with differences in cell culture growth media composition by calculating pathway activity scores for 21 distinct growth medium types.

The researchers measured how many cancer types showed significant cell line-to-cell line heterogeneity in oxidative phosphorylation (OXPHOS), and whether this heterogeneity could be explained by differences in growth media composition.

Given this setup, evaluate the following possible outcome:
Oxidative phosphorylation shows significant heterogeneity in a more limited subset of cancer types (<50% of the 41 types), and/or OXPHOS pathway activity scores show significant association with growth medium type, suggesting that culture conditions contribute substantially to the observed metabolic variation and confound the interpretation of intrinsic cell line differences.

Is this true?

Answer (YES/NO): NO